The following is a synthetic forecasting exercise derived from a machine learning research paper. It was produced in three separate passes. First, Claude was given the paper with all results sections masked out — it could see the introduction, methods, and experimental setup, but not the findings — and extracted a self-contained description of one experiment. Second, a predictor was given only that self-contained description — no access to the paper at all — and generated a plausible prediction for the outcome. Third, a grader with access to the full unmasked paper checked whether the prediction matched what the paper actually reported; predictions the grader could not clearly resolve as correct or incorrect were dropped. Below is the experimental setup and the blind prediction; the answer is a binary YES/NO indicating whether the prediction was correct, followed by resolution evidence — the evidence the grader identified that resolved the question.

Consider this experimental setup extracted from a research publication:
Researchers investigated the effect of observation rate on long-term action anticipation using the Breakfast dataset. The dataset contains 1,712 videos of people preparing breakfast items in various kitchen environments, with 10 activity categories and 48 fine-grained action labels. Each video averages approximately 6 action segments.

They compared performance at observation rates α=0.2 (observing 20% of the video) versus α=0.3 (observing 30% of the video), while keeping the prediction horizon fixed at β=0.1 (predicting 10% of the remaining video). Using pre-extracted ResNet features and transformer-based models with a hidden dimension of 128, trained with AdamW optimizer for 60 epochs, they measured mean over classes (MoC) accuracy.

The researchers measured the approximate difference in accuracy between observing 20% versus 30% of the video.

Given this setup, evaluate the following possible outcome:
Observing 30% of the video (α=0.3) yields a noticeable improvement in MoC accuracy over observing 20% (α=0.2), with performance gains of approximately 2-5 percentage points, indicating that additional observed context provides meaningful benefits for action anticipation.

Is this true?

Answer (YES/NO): NO